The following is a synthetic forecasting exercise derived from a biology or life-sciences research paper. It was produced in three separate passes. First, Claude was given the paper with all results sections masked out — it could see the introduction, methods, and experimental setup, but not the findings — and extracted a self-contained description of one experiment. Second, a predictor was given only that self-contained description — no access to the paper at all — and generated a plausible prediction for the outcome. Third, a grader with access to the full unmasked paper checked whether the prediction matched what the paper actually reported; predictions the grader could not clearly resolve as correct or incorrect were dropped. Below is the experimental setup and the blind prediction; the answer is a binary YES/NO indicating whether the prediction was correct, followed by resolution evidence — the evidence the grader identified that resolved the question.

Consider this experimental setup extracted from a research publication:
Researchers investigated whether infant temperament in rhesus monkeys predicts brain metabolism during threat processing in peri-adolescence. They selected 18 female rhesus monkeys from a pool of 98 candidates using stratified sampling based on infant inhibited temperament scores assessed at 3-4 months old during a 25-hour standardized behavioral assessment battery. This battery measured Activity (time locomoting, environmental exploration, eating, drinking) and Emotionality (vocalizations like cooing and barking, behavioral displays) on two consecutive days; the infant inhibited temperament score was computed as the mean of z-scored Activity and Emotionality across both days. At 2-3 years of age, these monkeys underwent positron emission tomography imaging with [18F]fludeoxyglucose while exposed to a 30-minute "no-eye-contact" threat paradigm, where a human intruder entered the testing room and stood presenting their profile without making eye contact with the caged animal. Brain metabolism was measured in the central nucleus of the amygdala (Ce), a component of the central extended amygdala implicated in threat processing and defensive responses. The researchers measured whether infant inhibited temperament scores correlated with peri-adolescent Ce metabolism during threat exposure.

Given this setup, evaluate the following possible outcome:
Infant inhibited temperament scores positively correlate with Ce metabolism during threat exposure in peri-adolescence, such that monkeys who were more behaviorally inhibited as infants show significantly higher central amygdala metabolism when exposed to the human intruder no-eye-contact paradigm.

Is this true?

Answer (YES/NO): NO